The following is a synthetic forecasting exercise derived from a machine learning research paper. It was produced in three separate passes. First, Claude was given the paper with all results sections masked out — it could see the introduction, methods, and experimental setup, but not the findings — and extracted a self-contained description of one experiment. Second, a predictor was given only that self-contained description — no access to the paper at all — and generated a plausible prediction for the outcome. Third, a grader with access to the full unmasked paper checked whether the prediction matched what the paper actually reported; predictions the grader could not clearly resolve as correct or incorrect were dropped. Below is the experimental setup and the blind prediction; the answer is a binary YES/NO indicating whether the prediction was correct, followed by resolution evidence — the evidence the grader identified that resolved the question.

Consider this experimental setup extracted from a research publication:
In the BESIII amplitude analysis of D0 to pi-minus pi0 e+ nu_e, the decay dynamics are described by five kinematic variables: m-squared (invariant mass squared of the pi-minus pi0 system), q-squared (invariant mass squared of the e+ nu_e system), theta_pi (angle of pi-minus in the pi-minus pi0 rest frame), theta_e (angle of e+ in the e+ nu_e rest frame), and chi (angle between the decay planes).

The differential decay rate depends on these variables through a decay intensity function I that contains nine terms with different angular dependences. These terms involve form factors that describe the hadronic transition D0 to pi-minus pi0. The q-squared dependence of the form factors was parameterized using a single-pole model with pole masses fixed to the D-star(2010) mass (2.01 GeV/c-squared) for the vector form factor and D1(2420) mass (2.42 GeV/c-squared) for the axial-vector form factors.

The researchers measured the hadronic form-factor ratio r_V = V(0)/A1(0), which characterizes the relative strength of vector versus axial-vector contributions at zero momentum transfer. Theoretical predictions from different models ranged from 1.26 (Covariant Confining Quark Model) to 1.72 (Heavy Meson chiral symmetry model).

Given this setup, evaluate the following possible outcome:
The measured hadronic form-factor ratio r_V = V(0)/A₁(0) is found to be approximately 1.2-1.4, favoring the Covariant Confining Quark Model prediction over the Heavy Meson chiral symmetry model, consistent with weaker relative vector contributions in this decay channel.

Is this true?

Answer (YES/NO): NO